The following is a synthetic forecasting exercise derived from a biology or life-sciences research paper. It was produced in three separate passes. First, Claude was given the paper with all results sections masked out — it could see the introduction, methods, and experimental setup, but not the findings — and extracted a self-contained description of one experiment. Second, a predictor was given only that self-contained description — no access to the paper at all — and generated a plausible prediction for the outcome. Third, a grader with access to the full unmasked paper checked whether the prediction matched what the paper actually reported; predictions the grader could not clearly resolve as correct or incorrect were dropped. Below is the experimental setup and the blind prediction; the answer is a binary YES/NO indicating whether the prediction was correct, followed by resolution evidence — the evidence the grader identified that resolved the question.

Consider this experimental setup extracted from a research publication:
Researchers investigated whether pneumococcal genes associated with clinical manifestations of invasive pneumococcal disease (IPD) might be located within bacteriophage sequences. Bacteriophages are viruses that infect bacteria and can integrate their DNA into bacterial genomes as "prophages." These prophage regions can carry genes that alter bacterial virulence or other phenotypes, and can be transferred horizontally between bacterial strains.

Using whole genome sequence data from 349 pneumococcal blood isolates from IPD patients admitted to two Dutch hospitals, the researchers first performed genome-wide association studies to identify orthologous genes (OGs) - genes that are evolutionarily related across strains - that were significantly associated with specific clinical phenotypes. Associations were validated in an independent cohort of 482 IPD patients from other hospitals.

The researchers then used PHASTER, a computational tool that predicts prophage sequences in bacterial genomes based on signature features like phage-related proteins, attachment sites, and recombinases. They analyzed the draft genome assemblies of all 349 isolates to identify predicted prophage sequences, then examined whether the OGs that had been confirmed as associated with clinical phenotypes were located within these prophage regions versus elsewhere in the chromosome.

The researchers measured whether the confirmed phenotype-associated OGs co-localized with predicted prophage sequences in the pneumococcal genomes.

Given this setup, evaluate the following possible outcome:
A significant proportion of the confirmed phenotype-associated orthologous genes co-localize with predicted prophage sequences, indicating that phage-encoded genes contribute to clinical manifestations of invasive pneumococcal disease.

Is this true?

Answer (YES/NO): YES